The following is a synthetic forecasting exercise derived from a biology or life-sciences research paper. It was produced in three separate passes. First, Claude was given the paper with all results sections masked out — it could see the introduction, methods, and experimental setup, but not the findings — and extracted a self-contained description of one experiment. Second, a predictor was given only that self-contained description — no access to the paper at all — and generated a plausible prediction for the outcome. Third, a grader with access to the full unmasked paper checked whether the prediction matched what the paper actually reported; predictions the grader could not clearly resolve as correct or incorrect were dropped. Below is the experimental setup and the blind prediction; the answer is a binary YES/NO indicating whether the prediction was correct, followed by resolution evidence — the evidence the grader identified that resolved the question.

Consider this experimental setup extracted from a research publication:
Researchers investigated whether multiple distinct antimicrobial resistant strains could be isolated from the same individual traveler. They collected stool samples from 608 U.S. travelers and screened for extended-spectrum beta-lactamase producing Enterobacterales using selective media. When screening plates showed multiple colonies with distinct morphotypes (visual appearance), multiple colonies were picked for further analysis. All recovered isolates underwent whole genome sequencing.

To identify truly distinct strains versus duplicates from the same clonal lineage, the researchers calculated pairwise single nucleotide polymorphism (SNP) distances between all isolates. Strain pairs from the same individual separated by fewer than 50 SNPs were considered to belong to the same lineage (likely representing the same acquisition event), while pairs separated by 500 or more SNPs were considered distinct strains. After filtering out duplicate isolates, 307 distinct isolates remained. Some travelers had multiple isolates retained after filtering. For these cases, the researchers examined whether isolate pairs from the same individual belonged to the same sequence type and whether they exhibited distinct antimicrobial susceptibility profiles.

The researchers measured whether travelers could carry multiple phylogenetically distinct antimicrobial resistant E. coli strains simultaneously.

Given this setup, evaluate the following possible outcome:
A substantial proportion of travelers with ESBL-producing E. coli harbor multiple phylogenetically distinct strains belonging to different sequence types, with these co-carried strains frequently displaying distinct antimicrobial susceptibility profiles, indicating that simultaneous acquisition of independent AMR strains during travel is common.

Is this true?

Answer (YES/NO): NO